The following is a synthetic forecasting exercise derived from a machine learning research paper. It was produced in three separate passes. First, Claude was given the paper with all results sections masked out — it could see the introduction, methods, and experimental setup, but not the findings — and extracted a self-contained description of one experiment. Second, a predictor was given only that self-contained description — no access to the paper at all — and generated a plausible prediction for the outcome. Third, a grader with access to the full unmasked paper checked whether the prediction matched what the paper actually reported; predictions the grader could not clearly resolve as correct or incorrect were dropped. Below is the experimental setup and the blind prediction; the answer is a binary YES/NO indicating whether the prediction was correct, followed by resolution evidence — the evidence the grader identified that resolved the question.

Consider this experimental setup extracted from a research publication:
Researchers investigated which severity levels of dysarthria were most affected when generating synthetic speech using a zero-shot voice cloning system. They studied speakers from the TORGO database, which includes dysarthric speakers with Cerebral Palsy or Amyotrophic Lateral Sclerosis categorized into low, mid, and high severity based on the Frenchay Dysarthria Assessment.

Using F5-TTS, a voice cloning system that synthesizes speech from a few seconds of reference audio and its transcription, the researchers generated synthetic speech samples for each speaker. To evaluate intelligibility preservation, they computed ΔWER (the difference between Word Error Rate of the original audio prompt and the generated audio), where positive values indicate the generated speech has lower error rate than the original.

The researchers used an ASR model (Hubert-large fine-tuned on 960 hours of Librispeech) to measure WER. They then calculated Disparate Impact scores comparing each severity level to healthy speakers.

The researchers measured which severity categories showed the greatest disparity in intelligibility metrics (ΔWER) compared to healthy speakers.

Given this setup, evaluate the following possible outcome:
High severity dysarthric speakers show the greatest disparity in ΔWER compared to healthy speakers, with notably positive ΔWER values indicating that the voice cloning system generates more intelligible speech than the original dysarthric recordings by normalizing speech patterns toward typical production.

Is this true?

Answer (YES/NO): YES